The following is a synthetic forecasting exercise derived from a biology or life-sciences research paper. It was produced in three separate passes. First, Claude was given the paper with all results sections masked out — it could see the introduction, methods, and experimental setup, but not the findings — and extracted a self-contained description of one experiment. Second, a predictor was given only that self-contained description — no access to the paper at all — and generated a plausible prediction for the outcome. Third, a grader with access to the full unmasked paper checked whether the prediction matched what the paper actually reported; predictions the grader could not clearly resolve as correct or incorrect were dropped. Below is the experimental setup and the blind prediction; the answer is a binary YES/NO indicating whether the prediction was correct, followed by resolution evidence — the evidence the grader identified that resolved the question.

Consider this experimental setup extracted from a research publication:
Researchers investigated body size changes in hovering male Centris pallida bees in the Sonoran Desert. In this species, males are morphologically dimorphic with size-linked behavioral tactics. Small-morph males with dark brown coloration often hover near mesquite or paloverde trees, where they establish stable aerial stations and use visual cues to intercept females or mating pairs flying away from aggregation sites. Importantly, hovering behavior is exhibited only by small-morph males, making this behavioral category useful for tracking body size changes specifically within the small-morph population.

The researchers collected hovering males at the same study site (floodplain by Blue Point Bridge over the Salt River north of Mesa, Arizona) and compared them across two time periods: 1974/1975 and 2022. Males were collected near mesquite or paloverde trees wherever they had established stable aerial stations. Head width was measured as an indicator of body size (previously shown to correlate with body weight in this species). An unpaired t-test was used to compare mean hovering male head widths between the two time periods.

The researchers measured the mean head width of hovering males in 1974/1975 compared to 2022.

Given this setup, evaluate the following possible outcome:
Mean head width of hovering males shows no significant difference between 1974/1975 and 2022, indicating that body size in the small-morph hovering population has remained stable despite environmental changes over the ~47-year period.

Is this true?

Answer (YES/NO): NO